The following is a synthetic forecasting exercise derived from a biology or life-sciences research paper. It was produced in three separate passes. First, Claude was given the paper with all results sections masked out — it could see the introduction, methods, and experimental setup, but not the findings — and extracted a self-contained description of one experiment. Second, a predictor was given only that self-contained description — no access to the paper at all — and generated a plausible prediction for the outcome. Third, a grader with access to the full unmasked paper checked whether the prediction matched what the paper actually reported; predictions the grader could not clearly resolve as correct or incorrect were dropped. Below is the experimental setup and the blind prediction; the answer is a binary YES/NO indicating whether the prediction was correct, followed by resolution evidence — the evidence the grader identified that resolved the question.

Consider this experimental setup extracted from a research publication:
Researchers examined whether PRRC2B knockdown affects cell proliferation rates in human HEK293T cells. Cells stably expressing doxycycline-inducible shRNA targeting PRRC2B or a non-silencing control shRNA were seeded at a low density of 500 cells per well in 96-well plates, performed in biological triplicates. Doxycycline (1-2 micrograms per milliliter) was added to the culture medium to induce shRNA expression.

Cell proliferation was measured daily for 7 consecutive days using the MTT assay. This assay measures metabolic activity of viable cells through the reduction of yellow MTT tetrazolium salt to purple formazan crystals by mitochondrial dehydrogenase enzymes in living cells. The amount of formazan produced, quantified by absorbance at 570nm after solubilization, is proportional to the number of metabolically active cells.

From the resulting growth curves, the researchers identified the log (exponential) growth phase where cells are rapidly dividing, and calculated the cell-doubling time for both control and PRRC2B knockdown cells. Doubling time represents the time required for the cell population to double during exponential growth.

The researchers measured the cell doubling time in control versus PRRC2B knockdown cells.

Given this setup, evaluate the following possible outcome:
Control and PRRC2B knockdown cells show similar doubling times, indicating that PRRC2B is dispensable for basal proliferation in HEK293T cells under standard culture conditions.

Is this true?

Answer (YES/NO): NO